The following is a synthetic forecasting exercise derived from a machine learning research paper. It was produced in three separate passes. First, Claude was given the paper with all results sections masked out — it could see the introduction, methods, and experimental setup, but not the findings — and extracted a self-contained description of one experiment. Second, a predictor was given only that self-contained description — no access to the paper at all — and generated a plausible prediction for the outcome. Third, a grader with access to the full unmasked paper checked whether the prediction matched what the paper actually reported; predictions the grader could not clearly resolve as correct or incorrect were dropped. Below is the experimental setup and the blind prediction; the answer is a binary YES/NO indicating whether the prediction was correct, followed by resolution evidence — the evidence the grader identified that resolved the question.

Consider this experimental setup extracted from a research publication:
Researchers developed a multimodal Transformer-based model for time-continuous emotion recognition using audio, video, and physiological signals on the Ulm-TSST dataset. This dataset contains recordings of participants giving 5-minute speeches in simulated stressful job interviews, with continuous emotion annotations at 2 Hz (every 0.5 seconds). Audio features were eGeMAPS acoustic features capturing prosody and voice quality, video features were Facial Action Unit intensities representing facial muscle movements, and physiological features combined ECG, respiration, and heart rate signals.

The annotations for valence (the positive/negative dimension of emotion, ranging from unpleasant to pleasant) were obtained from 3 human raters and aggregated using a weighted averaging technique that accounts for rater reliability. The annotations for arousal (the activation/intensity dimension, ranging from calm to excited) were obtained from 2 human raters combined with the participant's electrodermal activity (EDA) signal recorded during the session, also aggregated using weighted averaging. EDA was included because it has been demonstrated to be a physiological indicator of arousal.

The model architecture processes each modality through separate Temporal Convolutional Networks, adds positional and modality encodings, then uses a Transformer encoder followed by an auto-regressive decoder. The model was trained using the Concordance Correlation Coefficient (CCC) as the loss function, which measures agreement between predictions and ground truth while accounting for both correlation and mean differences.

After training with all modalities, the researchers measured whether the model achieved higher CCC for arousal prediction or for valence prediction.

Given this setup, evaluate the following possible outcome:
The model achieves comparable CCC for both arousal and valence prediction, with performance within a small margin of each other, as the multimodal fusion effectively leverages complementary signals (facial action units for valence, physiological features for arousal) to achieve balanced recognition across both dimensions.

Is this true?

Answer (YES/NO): NO